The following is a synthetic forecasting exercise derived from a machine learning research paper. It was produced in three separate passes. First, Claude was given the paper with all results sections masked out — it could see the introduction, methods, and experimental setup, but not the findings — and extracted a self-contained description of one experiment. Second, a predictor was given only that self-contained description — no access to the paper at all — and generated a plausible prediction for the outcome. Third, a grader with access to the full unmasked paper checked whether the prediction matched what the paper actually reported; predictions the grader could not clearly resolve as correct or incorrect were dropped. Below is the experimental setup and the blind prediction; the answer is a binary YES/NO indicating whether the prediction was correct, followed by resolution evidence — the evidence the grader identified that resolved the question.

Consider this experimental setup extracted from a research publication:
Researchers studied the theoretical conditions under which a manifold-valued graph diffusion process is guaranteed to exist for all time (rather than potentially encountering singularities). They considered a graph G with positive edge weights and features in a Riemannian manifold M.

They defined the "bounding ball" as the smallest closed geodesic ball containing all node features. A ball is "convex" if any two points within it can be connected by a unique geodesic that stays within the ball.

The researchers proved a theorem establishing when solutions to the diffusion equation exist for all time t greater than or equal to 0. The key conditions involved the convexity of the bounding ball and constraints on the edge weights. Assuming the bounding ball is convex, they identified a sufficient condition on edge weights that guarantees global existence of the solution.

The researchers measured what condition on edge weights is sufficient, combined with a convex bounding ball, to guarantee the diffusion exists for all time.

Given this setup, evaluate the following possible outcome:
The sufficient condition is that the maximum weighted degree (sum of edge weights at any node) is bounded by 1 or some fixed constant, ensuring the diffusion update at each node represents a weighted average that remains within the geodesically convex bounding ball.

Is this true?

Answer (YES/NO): YES